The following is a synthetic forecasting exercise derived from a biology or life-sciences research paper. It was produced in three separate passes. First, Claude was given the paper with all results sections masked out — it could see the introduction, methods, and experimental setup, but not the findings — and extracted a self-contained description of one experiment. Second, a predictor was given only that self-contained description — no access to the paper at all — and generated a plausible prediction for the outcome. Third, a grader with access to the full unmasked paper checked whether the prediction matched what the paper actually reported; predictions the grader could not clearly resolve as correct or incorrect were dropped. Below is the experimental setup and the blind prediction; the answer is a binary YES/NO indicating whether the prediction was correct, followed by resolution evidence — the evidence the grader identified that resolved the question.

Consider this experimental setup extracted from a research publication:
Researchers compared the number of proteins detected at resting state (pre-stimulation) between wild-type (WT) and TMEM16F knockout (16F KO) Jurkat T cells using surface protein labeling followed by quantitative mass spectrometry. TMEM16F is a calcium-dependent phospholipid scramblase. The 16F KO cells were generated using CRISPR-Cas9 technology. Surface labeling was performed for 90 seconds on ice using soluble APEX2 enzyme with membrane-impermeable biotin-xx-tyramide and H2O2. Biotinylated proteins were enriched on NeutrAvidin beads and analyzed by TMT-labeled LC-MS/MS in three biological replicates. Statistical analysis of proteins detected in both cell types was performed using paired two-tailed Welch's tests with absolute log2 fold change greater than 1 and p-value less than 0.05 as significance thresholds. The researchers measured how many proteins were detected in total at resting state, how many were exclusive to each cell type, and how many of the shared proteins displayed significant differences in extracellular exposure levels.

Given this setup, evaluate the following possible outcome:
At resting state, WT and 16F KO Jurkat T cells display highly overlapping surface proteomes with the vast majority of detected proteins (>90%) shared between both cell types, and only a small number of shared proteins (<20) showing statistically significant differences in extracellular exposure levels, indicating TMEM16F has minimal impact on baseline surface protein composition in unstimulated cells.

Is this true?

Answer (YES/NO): NO